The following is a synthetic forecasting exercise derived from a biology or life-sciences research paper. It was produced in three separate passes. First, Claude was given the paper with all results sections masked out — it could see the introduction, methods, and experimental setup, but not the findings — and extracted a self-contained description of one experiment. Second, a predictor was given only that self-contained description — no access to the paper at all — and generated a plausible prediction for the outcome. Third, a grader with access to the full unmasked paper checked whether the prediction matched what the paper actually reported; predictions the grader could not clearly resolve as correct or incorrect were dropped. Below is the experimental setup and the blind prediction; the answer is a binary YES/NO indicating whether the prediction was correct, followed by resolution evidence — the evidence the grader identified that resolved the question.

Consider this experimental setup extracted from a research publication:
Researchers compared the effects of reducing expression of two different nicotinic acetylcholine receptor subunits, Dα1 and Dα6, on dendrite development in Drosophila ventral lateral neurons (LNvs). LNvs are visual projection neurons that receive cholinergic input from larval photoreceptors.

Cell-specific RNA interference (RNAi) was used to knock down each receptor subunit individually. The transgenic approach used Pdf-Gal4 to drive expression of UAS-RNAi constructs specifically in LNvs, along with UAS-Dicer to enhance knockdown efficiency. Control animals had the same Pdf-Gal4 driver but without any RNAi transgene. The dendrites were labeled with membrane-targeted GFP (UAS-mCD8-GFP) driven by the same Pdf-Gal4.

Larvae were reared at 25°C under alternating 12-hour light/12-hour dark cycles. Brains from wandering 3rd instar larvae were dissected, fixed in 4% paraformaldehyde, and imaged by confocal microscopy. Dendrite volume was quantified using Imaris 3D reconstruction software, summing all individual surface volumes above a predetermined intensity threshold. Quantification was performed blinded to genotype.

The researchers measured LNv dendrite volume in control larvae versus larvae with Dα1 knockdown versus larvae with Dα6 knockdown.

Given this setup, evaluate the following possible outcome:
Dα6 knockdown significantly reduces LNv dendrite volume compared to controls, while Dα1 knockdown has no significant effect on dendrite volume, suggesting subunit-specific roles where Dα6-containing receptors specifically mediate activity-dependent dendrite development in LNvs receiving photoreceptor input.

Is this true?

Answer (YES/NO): YES